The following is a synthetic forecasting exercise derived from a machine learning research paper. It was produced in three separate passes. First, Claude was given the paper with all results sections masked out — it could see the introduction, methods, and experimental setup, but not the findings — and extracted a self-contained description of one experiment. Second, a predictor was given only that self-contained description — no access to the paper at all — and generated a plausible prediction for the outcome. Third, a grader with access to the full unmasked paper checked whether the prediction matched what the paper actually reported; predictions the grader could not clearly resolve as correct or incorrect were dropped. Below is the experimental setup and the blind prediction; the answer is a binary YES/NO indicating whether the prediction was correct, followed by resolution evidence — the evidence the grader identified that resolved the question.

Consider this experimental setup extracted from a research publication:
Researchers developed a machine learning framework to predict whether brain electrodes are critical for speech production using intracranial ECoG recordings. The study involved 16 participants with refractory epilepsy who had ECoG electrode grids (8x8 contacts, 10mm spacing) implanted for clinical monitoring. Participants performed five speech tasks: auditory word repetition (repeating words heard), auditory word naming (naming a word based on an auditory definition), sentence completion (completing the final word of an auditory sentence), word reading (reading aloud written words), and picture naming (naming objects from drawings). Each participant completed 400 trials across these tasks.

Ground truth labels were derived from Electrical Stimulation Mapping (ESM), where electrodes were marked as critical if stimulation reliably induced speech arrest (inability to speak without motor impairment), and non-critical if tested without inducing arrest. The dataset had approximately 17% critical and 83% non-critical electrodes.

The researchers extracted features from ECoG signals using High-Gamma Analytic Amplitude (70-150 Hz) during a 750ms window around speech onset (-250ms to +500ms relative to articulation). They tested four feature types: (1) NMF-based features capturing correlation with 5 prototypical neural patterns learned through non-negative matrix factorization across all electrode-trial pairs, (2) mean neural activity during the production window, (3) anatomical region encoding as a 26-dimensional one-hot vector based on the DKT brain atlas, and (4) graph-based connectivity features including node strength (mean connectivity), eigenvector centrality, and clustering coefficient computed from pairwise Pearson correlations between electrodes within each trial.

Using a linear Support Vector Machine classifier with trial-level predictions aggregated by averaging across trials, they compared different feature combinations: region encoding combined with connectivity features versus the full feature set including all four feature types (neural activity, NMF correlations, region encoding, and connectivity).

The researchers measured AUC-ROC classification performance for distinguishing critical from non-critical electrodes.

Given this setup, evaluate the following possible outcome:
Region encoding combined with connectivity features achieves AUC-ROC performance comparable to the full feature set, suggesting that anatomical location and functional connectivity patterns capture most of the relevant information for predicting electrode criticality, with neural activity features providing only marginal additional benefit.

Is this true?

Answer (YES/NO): YES